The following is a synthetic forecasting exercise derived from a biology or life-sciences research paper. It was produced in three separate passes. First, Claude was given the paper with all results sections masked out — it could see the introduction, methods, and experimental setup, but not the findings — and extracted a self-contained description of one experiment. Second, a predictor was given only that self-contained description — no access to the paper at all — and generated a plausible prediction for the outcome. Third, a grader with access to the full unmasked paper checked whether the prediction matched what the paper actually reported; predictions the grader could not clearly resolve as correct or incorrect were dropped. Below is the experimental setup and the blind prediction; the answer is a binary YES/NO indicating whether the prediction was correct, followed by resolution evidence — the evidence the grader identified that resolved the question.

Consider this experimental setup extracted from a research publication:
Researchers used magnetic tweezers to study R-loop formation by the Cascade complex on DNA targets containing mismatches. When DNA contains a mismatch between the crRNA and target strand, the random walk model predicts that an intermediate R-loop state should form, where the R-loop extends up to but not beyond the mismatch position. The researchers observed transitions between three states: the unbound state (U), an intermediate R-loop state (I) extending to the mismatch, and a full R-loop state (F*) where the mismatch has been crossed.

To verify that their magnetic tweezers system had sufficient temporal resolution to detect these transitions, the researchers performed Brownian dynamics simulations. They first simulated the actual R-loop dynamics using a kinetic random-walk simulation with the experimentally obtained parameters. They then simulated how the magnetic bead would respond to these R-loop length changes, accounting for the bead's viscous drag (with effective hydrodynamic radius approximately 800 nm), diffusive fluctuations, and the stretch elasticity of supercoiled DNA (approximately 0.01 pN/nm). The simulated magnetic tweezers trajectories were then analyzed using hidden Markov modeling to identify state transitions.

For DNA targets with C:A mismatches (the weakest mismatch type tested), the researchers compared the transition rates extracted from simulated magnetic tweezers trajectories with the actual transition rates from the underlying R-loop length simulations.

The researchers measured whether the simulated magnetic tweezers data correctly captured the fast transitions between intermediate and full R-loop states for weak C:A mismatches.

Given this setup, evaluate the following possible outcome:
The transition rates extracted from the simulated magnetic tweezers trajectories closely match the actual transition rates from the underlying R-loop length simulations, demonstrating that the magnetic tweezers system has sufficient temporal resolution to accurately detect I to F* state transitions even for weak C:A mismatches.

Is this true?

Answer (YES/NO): NO